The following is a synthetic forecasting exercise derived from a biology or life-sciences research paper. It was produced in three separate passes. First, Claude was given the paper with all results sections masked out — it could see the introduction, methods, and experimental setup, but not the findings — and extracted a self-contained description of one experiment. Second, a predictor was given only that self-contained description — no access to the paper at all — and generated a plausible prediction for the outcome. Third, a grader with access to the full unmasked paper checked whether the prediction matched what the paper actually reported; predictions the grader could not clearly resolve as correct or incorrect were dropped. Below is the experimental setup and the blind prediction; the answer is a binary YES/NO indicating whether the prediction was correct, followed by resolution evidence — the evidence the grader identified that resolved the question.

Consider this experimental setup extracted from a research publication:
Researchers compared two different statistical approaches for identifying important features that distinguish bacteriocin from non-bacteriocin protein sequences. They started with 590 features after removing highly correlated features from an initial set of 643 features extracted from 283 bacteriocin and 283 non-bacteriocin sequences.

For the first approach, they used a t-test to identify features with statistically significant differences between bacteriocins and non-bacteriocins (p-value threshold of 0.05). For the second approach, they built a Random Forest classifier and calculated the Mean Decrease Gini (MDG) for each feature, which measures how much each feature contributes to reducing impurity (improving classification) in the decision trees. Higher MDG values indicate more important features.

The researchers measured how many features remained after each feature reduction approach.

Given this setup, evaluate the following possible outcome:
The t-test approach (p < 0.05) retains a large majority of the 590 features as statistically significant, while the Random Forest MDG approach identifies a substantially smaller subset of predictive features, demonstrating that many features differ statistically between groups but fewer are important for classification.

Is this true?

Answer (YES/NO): NO